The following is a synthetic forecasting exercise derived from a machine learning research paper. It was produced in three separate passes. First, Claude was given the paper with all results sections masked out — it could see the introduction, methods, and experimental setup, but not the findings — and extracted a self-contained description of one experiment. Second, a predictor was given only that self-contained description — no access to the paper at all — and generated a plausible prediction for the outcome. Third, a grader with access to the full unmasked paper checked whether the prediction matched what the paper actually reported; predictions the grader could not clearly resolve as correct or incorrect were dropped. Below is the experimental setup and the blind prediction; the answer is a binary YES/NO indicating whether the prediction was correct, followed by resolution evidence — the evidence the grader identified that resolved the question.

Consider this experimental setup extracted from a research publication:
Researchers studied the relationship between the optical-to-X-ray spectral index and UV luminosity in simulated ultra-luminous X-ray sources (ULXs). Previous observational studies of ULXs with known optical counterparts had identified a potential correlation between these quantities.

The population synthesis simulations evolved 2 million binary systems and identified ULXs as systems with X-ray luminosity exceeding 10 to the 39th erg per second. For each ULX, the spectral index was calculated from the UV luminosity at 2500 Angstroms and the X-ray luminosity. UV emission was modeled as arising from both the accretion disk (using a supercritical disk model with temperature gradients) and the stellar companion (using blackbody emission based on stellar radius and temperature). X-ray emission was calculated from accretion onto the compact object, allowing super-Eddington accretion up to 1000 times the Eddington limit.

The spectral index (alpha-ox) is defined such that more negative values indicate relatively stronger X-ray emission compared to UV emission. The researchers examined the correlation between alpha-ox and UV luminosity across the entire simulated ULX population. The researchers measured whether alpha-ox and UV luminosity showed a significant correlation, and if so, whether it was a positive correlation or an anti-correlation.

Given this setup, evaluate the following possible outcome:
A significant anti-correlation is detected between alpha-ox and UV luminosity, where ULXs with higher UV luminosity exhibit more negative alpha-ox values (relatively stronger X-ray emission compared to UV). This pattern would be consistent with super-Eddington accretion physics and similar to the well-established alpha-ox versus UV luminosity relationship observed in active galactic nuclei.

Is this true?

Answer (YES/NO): NO